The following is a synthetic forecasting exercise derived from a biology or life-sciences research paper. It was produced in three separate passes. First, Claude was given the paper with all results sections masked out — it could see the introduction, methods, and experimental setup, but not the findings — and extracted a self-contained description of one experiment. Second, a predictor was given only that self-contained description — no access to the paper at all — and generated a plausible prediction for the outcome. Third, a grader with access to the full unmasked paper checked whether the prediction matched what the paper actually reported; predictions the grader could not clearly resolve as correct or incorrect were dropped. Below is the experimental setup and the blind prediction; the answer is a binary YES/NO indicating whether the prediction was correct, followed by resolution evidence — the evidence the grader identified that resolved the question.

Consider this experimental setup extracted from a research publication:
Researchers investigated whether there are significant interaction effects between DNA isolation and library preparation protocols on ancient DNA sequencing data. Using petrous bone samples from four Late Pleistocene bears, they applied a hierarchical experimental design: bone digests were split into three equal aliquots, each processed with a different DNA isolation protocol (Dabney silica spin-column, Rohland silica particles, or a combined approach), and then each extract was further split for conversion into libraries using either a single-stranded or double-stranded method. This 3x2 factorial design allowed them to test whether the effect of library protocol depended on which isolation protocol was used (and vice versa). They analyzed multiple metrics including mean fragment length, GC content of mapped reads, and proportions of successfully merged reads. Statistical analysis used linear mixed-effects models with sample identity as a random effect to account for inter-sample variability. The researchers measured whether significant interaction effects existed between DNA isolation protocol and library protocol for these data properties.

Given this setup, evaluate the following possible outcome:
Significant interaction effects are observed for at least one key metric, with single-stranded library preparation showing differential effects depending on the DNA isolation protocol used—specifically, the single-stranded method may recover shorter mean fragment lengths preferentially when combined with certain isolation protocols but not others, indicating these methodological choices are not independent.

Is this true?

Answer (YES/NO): NO